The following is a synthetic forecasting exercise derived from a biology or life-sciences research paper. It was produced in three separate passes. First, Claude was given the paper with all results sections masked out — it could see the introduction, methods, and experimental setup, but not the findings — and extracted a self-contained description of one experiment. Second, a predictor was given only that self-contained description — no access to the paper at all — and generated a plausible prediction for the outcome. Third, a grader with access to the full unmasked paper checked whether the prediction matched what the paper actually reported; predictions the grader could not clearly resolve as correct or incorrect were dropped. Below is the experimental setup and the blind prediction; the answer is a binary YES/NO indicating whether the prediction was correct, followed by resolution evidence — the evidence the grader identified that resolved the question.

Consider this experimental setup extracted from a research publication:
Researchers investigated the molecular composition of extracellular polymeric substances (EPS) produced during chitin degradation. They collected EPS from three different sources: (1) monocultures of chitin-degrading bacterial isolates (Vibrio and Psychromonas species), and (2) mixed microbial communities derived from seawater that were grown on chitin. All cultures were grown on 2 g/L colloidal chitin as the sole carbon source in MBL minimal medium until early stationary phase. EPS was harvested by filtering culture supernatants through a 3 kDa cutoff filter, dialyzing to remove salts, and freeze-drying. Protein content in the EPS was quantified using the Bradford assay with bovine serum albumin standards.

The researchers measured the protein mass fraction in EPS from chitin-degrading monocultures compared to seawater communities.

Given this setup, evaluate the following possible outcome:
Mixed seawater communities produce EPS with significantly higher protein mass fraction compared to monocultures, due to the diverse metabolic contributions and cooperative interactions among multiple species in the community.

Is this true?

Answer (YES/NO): NO